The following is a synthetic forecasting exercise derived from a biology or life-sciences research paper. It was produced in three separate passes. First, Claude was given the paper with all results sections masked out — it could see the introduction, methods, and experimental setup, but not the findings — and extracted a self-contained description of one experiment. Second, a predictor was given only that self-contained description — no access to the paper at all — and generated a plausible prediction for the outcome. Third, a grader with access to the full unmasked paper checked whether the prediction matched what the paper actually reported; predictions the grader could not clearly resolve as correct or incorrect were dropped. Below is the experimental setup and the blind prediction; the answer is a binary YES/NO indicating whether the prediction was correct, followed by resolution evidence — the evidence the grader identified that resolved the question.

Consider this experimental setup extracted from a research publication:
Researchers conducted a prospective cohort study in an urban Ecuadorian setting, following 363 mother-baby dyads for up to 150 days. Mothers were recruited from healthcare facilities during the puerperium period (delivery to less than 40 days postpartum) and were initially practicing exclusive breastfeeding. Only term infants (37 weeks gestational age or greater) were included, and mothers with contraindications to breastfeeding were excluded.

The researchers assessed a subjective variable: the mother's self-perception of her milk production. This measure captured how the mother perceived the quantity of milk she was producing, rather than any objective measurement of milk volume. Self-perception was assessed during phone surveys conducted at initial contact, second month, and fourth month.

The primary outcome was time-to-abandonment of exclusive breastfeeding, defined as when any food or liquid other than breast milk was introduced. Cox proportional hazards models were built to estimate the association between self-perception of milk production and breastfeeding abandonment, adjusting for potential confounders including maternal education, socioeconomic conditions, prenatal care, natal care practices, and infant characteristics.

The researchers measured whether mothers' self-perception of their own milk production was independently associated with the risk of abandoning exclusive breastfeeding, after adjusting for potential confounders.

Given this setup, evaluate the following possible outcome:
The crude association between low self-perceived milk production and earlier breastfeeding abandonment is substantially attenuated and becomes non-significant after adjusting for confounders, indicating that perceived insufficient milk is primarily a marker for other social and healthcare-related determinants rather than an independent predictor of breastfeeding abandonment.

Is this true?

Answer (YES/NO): NO